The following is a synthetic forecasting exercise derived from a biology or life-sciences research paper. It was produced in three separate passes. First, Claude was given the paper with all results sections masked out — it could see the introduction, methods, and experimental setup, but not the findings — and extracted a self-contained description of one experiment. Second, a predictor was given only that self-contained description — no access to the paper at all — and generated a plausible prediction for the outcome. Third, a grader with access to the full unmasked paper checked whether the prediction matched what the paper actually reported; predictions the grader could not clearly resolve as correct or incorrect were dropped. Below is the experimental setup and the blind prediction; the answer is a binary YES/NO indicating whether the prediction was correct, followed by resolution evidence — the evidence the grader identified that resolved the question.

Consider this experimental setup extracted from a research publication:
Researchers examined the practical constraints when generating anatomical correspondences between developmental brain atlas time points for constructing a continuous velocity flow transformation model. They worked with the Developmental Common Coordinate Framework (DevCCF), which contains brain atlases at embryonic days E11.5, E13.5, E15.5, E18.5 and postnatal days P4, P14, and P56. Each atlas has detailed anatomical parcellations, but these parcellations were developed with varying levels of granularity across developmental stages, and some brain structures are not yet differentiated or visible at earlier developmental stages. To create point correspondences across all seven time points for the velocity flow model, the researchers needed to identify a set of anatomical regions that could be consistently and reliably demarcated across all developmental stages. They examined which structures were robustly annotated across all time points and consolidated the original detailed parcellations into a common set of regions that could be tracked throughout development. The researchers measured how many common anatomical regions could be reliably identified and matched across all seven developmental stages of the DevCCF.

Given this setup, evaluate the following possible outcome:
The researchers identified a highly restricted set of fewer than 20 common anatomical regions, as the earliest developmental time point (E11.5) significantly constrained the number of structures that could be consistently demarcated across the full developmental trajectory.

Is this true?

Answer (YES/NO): NO